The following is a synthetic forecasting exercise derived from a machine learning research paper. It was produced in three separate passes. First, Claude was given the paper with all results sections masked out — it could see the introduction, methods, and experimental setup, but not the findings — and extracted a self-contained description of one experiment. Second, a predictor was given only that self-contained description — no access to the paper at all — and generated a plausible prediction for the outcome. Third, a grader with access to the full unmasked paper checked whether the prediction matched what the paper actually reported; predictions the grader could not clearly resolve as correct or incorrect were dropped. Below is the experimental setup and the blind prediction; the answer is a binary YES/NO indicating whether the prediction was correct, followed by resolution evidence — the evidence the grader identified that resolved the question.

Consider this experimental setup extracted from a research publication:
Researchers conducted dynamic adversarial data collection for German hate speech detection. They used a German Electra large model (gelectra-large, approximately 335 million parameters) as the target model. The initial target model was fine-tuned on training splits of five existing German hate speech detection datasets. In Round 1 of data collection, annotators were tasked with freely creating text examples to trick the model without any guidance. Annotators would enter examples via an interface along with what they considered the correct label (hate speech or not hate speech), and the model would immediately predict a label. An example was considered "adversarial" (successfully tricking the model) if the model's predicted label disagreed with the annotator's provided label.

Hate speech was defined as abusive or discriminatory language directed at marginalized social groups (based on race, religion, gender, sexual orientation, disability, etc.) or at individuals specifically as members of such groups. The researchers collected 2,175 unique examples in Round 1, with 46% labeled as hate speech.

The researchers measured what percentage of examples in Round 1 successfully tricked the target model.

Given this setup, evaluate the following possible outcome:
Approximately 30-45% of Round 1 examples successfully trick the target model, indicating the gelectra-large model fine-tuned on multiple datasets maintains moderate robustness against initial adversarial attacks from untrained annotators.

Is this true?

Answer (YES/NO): YES